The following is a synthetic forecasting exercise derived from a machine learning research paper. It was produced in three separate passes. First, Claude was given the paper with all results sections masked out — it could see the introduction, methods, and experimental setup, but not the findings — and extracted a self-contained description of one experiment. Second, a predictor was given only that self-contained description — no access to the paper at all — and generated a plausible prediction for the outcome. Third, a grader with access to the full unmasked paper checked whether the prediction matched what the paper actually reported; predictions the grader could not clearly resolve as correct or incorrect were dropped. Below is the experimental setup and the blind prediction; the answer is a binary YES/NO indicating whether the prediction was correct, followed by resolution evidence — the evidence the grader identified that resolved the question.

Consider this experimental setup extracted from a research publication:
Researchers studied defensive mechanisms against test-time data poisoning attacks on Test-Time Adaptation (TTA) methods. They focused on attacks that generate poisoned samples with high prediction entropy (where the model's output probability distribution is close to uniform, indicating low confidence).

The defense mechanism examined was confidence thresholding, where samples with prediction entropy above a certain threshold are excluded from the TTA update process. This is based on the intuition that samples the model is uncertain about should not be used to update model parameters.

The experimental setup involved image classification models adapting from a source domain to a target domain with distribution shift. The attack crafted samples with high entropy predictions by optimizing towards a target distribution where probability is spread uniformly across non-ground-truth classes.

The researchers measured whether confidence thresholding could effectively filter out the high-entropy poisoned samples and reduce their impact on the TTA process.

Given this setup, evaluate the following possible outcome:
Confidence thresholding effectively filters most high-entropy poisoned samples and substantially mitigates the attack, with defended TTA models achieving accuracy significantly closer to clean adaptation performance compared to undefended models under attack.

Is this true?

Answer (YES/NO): YES